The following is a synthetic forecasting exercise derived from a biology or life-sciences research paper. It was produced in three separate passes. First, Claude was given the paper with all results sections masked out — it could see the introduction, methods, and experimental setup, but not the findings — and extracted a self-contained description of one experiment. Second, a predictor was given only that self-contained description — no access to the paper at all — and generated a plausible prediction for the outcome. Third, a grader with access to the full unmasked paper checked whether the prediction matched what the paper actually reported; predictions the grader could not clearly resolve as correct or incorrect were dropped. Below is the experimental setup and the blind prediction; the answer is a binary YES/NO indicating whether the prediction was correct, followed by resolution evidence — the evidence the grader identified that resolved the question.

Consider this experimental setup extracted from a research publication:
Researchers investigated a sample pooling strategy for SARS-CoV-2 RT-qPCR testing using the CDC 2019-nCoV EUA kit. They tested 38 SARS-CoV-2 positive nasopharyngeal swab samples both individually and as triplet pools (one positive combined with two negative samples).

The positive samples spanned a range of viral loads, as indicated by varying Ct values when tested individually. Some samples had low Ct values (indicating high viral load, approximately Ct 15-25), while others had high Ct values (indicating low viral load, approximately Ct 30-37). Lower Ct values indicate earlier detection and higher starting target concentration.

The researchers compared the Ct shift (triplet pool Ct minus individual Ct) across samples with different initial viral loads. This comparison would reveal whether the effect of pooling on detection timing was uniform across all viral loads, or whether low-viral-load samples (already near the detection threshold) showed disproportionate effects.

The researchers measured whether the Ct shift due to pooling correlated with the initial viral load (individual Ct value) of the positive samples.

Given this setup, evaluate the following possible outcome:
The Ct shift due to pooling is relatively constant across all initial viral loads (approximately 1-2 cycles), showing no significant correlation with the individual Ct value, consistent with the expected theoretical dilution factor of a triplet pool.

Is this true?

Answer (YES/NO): NO